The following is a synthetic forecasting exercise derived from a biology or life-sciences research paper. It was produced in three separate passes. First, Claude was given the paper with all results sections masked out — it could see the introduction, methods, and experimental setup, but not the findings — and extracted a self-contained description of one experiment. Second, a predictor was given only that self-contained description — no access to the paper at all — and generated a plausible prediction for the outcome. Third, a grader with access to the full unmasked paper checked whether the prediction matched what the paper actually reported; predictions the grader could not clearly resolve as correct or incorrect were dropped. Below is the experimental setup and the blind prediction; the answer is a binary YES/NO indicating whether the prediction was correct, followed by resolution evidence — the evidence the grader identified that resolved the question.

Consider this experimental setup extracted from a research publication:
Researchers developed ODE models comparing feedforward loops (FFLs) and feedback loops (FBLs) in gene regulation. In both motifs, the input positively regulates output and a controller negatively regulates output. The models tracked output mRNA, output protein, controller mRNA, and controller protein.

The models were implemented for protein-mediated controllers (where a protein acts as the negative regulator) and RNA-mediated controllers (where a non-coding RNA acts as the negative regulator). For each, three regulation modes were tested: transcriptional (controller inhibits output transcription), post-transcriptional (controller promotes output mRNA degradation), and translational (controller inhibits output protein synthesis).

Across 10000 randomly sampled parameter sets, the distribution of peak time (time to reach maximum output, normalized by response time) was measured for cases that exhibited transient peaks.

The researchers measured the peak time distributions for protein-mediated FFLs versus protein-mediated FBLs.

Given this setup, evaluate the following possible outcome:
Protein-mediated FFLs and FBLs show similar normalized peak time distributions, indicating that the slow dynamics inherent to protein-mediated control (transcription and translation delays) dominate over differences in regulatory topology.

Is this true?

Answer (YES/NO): NO